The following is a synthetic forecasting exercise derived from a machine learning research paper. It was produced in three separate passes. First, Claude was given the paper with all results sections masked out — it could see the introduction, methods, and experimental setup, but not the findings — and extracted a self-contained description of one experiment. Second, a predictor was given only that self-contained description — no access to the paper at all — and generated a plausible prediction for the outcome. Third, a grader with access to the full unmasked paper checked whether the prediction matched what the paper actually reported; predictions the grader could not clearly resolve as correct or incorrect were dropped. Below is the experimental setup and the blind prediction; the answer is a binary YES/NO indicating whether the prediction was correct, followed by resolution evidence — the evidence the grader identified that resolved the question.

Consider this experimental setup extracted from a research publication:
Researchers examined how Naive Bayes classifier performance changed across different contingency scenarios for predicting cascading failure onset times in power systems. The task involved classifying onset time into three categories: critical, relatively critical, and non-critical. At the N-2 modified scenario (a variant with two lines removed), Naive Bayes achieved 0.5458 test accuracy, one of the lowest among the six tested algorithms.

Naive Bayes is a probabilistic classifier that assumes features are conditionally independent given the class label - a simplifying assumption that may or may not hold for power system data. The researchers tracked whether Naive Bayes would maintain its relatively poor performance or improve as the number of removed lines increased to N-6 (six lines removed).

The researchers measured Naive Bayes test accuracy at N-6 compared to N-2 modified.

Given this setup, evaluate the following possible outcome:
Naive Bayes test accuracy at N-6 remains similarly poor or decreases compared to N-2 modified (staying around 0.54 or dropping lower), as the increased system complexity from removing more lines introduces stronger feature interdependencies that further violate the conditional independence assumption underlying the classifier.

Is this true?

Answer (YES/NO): NO